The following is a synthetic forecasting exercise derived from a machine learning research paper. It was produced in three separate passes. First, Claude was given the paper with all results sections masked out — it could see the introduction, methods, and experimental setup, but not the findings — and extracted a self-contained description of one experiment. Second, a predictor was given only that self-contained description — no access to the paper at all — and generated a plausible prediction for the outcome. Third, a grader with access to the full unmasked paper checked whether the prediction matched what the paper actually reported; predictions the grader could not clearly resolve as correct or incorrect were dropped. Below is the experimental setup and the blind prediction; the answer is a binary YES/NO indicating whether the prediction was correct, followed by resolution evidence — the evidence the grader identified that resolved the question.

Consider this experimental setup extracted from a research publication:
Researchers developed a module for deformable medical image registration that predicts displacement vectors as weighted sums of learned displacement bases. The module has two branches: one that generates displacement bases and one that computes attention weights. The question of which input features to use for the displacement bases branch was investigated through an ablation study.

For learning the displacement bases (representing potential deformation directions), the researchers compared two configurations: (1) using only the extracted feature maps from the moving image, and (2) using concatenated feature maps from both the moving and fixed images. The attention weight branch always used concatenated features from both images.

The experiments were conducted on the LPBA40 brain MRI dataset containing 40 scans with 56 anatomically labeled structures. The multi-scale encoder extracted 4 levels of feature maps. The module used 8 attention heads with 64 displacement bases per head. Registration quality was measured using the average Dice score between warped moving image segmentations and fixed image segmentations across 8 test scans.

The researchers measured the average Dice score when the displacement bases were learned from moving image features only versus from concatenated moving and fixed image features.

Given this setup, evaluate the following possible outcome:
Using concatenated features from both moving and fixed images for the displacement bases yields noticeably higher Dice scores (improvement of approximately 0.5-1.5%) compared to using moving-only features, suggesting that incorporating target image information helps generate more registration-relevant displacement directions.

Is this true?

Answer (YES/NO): NO